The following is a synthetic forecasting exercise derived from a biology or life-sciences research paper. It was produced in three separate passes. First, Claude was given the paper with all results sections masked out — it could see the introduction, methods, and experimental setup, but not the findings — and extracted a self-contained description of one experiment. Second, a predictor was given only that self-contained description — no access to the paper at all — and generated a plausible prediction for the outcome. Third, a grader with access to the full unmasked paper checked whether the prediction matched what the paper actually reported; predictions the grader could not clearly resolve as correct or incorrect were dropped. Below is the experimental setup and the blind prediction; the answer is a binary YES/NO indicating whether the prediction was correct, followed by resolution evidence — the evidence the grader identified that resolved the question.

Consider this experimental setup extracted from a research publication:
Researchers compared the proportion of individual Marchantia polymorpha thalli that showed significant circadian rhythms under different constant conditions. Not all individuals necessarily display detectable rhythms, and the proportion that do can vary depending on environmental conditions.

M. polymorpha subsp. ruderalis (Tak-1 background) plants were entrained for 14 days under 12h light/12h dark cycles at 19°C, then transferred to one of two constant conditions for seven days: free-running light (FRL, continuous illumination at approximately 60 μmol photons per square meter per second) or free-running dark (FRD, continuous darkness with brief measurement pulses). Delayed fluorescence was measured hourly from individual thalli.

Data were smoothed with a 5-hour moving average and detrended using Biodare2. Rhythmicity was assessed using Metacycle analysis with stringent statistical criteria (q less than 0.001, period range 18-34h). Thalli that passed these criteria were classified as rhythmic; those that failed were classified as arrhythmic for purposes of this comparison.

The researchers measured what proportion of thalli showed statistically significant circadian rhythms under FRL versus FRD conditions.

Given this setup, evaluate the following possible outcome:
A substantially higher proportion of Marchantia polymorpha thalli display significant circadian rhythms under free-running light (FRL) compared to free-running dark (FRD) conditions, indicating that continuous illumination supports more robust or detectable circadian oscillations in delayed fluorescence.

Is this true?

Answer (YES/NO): NO